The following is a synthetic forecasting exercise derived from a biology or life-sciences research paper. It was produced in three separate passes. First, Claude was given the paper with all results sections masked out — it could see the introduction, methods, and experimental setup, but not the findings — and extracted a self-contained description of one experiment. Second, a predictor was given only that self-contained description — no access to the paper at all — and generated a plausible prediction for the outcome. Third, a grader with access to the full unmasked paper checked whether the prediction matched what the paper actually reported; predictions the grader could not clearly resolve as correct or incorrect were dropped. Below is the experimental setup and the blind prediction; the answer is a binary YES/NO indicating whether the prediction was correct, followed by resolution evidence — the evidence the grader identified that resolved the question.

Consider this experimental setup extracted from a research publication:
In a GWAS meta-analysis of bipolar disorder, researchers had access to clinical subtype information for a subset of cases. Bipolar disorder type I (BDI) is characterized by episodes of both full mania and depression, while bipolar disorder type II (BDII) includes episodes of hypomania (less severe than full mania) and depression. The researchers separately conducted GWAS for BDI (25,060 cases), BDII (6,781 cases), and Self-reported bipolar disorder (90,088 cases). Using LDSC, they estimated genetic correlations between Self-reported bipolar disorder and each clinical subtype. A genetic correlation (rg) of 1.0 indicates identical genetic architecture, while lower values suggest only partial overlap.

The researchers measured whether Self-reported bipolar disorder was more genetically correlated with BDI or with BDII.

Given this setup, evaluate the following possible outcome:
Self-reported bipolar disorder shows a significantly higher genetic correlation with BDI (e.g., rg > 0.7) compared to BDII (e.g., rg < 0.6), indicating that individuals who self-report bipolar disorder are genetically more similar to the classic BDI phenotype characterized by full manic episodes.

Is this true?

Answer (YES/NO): NO